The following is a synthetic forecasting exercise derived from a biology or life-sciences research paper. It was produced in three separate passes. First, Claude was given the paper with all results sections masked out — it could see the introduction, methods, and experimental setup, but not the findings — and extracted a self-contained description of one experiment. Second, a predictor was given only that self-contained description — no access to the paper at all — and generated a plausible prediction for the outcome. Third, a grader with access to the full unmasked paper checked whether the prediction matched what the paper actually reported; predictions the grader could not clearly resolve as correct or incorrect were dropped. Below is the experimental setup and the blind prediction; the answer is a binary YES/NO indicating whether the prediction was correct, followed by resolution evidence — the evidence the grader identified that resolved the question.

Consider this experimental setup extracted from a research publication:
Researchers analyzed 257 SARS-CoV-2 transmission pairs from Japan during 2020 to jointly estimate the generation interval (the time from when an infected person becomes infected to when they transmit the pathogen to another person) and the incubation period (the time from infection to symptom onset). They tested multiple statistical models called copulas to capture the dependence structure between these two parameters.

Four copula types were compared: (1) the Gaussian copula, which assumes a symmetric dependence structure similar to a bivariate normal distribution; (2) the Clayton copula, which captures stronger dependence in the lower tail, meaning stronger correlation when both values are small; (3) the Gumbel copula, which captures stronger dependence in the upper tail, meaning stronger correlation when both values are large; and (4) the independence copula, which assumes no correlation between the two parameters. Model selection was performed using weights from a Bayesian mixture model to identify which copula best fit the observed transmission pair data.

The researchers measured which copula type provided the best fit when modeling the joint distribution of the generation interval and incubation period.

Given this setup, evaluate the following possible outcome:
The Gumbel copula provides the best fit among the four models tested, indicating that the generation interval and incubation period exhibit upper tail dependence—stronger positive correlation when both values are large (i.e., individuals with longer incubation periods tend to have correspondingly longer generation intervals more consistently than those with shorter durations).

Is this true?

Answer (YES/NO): NO